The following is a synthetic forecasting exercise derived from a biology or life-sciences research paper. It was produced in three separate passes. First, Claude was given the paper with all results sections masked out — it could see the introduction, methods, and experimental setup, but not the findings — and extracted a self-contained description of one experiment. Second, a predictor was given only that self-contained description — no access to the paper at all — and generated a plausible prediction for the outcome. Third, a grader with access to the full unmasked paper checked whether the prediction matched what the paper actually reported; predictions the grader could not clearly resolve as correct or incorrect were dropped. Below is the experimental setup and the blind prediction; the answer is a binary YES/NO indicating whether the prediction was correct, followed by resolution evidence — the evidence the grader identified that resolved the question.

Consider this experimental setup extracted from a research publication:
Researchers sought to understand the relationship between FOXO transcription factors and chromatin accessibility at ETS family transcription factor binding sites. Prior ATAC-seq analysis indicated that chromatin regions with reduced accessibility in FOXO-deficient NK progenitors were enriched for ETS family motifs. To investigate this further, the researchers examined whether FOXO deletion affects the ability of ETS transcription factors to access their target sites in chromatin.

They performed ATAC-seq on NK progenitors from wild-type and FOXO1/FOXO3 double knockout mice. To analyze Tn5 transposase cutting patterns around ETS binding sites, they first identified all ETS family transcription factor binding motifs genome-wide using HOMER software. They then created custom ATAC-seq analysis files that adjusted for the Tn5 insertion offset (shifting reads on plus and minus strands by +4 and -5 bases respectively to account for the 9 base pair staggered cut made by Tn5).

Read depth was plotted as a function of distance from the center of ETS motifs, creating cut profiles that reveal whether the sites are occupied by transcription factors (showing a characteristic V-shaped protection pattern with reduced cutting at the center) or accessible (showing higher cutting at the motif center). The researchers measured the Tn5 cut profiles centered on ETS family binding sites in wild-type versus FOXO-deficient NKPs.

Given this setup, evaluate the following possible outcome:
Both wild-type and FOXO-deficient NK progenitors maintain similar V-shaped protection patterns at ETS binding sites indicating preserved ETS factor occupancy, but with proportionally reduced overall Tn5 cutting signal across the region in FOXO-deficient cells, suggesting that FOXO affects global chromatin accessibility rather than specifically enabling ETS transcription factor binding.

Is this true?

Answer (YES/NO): NO